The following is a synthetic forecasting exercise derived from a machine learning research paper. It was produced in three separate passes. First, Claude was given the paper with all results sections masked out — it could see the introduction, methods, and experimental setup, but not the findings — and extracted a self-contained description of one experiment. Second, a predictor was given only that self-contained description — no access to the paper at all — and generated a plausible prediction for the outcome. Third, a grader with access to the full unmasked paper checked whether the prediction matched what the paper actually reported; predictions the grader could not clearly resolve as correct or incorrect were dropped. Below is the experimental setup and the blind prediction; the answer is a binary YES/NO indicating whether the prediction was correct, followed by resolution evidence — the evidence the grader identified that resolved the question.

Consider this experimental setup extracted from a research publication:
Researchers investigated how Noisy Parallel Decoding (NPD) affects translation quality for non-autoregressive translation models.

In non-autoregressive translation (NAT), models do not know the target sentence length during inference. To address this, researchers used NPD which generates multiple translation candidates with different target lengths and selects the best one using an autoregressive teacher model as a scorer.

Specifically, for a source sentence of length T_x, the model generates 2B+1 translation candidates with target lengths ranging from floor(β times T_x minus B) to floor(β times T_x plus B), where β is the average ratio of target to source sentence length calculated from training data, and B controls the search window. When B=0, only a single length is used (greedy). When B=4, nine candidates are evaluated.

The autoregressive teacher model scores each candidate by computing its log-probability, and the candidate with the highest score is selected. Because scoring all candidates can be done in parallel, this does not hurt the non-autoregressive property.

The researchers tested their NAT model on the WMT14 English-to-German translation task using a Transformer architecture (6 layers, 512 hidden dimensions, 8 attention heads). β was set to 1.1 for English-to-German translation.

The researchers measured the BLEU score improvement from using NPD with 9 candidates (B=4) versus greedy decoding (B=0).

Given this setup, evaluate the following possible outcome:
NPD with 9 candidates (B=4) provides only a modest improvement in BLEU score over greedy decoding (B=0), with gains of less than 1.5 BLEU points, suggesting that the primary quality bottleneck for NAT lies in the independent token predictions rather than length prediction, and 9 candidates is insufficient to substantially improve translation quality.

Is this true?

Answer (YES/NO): NO